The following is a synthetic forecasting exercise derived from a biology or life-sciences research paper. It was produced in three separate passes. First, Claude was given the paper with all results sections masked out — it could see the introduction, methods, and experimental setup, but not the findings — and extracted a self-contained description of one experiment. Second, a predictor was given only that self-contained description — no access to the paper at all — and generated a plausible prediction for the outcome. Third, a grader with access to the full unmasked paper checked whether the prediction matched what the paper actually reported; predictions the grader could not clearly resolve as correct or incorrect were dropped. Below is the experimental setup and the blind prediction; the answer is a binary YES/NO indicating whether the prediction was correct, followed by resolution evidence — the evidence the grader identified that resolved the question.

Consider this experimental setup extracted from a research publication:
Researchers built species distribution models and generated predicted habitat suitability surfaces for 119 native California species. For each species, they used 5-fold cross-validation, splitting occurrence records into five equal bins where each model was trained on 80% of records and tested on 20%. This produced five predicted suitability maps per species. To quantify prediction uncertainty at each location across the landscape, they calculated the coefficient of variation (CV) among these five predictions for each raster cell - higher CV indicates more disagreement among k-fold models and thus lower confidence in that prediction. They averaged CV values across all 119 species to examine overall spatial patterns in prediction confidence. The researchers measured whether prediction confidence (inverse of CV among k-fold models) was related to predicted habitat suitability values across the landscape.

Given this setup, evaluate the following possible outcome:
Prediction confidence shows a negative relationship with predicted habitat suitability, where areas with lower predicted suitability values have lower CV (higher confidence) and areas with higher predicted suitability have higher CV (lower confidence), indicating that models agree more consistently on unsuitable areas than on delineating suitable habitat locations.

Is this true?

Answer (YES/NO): NO